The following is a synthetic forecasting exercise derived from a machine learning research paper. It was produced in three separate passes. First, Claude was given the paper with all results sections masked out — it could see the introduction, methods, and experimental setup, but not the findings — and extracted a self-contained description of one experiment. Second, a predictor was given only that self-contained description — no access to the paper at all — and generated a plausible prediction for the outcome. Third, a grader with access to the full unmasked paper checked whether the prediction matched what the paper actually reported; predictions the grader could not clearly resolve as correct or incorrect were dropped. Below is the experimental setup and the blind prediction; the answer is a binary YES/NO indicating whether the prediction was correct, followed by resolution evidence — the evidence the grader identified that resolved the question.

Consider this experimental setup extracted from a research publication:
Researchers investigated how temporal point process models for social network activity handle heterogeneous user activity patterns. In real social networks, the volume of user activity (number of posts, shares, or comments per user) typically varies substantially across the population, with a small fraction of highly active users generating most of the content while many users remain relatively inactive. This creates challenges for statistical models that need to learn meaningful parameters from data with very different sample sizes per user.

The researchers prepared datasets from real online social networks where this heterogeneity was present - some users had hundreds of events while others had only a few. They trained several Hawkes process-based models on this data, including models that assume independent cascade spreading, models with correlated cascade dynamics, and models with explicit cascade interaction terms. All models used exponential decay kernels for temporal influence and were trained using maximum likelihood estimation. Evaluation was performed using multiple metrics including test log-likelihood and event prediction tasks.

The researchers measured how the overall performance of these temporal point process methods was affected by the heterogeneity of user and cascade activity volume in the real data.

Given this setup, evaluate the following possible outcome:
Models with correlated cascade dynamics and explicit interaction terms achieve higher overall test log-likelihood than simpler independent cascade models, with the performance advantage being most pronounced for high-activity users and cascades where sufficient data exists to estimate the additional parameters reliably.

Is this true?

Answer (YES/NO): YES